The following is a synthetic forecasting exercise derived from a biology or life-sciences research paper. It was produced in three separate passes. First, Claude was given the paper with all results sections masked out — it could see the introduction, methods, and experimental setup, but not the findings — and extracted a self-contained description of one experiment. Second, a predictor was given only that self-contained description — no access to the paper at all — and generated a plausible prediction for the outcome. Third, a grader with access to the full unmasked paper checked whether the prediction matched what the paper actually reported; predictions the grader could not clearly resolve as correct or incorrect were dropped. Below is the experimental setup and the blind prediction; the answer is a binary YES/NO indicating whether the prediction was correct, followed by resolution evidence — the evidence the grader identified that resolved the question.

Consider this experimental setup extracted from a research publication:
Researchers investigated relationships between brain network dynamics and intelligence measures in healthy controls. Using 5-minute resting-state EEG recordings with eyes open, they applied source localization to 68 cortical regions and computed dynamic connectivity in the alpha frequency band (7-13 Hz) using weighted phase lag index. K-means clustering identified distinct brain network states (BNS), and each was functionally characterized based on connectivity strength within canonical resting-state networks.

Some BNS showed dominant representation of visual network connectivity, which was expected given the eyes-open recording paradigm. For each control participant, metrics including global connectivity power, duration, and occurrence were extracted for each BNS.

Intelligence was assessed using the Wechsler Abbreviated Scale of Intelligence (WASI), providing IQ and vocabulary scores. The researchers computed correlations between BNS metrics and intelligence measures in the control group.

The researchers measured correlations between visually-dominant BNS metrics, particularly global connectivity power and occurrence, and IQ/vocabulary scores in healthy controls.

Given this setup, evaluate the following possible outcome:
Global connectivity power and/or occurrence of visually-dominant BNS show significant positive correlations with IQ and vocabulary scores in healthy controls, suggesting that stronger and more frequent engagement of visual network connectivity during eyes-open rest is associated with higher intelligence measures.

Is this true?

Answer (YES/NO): YES